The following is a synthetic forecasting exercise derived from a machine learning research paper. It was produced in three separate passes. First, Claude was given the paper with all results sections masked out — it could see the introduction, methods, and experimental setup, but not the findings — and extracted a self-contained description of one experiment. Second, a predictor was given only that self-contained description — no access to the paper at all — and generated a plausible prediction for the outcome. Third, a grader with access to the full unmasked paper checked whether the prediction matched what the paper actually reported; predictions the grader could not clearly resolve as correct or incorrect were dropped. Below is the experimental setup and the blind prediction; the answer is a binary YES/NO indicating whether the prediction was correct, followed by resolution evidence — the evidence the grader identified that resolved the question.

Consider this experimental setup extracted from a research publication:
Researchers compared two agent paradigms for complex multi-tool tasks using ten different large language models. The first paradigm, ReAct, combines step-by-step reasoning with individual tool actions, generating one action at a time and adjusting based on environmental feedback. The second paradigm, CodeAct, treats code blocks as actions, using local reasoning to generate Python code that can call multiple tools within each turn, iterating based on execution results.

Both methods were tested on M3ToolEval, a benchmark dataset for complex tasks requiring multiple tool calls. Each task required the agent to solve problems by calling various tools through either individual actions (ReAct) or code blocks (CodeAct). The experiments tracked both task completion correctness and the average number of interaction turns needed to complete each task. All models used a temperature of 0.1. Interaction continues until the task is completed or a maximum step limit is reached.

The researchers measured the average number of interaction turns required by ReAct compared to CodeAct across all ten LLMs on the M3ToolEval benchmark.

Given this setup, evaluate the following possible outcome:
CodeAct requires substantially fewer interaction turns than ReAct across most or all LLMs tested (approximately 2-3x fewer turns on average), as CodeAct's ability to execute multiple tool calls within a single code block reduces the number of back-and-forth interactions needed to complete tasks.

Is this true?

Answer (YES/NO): NO